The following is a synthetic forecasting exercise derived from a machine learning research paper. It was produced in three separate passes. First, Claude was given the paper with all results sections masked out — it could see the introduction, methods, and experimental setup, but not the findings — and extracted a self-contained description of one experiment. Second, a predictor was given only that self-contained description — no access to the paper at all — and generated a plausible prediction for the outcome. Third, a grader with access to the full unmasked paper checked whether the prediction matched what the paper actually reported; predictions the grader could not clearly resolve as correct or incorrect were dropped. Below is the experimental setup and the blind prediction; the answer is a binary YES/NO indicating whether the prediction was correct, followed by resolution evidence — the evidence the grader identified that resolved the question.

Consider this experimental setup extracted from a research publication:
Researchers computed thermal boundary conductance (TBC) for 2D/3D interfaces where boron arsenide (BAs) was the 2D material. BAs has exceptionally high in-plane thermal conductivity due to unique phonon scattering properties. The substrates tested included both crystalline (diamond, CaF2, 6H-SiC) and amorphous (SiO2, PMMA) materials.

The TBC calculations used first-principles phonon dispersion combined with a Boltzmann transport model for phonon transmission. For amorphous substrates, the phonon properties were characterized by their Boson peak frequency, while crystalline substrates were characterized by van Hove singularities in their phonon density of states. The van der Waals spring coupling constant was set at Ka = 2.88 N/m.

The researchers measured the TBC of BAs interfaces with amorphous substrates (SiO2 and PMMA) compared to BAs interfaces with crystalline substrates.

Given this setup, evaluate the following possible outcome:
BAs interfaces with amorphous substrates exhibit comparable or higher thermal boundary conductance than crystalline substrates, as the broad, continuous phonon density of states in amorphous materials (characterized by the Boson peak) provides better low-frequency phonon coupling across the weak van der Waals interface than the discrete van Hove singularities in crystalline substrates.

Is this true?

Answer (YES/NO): YES